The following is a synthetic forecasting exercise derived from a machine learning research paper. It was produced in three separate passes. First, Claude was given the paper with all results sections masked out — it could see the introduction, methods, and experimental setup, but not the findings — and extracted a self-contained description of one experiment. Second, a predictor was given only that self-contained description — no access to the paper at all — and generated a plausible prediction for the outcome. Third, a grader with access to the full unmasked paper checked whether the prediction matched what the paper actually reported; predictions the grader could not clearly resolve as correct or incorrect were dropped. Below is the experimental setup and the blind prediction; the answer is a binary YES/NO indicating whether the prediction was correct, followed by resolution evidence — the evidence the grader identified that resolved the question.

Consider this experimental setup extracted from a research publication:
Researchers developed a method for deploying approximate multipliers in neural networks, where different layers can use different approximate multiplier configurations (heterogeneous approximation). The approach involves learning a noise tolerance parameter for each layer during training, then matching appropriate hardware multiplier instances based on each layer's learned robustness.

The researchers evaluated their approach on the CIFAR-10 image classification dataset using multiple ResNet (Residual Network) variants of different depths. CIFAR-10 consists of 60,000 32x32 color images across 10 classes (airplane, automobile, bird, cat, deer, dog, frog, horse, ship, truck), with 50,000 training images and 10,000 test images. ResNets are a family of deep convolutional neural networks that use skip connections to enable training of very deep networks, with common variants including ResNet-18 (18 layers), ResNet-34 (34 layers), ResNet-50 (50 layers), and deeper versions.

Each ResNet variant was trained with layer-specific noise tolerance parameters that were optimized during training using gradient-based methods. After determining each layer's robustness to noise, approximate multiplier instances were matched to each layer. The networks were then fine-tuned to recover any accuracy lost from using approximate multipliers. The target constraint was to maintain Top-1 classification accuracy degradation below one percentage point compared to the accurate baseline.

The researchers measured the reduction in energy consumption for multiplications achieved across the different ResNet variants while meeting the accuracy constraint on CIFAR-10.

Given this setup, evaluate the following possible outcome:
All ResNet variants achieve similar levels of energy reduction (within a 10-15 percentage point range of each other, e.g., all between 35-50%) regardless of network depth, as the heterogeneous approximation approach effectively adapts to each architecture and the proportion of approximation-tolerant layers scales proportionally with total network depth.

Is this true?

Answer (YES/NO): NO